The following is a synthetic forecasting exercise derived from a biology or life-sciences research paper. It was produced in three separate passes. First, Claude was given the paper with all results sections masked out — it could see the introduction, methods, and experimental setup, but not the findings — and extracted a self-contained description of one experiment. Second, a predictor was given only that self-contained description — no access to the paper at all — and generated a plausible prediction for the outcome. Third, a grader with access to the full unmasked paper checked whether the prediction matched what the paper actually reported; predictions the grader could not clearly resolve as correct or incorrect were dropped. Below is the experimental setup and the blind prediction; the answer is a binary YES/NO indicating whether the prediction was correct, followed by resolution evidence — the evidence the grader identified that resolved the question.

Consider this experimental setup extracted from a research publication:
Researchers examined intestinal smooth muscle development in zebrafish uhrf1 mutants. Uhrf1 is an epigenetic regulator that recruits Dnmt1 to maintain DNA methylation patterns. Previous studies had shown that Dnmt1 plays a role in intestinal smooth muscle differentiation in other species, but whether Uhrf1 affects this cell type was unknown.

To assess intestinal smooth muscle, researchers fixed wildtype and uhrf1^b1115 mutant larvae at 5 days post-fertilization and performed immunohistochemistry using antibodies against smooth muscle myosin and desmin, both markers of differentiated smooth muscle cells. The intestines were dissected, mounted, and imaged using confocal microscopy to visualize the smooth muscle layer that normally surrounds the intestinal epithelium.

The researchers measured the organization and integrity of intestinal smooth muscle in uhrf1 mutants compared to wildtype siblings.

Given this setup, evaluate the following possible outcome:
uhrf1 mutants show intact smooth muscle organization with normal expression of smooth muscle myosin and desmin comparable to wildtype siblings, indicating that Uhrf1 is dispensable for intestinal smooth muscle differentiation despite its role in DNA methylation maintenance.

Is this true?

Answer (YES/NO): NO